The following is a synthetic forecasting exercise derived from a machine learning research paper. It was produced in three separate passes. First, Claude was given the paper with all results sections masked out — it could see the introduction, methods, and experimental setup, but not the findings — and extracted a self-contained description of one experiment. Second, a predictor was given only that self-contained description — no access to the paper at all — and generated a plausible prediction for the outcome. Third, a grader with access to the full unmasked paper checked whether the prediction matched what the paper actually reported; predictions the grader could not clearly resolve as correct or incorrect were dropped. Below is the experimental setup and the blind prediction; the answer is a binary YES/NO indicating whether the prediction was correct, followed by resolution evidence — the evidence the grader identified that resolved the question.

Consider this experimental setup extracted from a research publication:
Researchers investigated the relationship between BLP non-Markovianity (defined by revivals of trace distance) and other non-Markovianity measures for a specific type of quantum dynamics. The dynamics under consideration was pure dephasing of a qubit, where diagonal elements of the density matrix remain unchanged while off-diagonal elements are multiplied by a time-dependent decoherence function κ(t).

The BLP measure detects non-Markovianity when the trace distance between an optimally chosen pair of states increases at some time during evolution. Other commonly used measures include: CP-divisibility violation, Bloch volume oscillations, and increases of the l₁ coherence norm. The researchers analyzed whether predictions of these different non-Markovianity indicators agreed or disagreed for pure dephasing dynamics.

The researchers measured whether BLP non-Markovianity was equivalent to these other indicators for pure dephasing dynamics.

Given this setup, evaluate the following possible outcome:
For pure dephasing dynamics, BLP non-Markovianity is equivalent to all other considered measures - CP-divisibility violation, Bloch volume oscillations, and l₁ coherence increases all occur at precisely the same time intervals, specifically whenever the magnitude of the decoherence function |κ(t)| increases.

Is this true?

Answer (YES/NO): YES